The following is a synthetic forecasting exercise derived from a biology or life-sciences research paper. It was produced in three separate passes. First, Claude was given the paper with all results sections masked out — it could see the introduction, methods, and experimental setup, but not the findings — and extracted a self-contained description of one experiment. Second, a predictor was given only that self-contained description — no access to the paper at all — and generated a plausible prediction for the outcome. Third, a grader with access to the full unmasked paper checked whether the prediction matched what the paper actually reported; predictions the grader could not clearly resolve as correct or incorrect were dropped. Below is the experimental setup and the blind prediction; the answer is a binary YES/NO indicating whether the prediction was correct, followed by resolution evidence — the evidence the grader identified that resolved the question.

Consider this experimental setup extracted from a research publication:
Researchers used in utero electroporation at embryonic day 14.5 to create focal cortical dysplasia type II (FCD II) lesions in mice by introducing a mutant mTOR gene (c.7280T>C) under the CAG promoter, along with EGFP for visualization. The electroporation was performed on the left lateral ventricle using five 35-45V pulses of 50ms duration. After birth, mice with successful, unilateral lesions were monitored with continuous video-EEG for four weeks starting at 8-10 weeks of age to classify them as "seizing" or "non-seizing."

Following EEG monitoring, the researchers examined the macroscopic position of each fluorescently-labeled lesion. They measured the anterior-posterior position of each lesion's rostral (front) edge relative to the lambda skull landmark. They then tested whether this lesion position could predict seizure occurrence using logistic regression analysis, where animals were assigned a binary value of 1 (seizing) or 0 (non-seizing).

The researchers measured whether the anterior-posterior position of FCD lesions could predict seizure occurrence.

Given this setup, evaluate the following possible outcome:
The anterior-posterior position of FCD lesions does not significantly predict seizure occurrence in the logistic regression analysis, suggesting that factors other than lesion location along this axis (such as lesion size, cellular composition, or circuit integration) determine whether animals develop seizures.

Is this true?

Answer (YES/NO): NO